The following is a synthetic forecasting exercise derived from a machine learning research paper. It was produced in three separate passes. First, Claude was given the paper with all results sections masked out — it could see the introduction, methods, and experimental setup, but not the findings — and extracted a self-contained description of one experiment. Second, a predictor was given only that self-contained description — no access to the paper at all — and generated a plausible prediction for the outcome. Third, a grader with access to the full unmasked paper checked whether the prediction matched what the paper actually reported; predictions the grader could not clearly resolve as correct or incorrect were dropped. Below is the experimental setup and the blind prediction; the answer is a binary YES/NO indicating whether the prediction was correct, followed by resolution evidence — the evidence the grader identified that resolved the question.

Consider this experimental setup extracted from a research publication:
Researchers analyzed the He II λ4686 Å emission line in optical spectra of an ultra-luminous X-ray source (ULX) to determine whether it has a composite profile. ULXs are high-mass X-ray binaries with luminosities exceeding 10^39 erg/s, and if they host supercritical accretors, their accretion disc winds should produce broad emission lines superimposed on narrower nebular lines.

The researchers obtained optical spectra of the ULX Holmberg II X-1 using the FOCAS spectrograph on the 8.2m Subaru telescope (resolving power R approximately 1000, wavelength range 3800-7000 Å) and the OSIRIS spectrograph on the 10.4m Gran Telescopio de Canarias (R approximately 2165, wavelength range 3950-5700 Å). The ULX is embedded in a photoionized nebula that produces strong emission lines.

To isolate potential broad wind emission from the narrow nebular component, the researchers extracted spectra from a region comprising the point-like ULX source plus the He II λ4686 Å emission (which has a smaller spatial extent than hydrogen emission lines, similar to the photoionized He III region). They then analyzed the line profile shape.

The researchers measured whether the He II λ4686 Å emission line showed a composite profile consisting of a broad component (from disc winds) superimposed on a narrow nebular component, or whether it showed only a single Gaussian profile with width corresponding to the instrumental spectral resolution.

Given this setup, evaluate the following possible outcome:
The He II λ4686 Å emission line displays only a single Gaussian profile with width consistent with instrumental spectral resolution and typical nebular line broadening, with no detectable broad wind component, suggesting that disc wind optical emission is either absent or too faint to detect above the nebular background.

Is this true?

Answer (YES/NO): YES